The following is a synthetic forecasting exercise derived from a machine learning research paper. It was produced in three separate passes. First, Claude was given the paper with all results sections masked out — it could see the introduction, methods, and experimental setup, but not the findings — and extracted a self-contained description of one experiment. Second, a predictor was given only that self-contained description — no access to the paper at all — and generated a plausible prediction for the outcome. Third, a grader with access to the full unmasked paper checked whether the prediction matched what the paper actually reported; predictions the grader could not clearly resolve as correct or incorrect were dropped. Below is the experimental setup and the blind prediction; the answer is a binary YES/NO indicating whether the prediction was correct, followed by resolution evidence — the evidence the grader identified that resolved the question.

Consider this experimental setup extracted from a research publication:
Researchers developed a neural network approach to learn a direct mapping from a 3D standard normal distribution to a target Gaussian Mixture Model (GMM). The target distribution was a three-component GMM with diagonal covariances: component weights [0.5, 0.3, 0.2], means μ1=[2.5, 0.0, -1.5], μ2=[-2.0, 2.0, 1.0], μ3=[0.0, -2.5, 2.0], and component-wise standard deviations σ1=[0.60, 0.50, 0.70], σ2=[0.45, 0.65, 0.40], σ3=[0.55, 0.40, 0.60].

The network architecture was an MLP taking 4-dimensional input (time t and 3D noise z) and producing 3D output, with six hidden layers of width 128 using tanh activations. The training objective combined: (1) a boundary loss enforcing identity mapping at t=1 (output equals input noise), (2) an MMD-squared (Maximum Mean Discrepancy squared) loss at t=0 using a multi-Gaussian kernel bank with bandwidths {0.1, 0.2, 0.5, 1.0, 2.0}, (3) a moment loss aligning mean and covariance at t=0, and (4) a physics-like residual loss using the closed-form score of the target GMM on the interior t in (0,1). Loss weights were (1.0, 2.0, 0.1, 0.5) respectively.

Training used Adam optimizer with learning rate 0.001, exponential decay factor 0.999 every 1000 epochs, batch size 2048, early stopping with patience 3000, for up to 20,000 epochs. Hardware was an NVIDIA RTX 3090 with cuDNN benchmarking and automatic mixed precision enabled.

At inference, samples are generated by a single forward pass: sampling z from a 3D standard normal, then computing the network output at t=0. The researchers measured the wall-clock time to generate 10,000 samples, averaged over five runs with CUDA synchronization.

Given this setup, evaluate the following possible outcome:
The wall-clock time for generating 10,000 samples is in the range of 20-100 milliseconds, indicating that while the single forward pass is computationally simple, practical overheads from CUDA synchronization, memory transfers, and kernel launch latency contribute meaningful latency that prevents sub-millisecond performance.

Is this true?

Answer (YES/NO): NO